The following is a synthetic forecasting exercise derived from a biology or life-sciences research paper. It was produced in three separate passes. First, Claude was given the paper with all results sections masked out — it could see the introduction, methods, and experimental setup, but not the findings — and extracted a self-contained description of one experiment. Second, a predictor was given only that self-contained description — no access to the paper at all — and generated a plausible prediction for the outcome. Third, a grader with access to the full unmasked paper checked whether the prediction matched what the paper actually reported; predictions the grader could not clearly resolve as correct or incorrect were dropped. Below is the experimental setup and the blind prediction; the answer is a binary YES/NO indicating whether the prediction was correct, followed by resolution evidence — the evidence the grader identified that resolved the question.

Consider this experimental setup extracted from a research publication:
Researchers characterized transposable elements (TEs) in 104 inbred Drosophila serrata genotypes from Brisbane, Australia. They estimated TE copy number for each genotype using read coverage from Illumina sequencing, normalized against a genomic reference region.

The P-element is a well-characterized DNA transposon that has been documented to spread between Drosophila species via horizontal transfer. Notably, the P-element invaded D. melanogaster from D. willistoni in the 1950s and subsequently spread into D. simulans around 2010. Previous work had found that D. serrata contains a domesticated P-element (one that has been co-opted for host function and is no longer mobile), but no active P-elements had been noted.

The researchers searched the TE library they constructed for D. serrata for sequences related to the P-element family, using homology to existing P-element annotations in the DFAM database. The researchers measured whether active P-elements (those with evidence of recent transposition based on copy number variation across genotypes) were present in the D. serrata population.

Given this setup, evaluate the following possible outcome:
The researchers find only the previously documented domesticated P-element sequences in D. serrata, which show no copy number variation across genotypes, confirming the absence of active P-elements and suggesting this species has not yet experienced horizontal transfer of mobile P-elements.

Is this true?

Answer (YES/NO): NO